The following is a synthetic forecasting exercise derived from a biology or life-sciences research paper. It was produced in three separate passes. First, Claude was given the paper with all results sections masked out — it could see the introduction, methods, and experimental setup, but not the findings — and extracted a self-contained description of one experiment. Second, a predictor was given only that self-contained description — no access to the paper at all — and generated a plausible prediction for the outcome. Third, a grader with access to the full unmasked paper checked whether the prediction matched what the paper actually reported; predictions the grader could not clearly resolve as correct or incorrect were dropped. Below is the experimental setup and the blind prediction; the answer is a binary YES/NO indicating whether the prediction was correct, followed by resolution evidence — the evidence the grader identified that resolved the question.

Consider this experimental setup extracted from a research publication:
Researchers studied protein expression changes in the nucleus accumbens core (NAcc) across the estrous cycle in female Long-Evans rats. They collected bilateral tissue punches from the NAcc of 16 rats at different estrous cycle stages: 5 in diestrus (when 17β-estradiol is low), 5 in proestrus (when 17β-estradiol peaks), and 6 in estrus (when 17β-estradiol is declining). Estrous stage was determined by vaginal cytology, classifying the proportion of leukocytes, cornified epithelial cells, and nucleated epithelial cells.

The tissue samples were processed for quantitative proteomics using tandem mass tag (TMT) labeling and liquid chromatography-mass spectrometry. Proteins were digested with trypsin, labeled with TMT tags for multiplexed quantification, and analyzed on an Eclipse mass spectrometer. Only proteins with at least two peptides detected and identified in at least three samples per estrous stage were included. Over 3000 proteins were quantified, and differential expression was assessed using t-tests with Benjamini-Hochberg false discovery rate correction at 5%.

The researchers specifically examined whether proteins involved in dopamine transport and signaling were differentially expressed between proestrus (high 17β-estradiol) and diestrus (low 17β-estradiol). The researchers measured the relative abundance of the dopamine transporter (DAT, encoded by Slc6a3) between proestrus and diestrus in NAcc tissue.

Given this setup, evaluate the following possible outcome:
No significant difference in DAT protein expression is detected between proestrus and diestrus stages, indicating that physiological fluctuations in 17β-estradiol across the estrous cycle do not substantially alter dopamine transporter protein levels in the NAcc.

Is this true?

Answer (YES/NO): NO